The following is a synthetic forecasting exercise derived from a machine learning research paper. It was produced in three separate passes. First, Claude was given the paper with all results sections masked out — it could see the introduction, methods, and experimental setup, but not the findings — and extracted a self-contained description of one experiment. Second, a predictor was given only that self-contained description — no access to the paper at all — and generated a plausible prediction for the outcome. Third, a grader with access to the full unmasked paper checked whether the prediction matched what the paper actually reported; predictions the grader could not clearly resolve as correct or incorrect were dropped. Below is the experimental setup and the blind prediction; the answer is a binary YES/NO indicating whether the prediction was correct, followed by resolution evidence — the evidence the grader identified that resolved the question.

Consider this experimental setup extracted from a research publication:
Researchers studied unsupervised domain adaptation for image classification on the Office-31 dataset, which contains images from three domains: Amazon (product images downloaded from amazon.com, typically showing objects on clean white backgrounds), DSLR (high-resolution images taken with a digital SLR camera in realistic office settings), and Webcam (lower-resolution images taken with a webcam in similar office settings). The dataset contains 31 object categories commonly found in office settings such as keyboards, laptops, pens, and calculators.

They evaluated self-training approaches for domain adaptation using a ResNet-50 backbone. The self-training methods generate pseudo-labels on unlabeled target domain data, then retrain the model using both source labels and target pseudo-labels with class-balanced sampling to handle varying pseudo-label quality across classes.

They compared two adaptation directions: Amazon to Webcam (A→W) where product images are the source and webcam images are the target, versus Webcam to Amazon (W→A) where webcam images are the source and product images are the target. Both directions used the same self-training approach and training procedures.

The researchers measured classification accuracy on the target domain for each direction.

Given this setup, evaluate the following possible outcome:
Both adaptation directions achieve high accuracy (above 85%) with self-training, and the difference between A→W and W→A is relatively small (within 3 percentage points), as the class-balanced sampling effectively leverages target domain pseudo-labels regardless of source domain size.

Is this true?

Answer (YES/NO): NO